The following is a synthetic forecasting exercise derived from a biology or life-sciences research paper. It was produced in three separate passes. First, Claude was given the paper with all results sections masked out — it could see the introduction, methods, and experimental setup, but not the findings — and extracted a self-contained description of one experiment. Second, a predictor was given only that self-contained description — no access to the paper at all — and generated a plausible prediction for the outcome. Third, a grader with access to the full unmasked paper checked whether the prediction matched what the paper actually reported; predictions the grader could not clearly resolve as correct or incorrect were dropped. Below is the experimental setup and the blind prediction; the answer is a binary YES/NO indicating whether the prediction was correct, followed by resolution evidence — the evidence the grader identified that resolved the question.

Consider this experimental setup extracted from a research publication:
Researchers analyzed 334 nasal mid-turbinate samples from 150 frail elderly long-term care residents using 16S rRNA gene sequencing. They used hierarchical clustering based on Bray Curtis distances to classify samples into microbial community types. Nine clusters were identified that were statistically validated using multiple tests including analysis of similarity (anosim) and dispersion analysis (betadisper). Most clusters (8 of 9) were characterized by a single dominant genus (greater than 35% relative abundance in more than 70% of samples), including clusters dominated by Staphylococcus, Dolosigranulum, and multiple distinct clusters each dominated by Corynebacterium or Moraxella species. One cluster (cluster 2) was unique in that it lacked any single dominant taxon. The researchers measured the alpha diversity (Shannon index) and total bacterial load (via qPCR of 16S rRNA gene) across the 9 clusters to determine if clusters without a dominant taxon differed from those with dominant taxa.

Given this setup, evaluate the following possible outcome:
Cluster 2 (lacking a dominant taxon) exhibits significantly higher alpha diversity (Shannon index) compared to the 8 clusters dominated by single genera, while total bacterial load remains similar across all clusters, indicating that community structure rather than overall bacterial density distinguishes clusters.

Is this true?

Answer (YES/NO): YES